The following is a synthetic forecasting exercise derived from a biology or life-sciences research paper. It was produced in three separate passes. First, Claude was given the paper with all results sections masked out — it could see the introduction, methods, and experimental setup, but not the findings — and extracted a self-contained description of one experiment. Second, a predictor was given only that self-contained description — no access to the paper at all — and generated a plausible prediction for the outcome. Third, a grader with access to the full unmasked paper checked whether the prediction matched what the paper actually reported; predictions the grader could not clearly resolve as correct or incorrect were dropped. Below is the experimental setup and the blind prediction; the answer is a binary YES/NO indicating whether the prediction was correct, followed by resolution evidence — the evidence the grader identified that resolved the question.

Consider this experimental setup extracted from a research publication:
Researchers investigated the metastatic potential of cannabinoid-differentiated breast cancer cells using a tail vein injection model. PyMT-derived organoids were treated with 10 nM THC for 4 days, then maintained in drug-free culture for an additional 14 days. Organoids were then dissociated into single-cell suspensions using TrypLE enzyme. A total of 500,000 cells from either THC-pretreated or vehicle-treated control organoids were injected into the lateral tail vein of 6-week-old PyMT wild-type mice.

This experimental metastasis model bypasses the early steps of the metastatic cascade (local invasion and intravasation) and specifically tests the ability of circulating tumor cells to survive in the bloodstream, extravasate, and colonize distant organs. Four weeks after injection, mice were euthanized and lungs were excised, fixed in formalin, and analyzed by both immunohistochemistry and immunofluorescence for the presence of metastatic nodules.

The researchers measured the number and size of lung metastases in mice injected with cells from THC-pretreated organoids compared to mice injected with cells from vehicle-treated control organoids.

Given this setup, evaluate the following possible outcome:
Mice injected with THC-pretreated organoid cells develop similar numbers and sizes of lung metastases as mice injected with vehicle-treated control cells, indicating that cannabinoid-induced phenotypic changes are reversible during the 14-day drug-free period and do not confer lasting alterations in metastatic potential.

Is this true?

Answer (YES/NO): NO